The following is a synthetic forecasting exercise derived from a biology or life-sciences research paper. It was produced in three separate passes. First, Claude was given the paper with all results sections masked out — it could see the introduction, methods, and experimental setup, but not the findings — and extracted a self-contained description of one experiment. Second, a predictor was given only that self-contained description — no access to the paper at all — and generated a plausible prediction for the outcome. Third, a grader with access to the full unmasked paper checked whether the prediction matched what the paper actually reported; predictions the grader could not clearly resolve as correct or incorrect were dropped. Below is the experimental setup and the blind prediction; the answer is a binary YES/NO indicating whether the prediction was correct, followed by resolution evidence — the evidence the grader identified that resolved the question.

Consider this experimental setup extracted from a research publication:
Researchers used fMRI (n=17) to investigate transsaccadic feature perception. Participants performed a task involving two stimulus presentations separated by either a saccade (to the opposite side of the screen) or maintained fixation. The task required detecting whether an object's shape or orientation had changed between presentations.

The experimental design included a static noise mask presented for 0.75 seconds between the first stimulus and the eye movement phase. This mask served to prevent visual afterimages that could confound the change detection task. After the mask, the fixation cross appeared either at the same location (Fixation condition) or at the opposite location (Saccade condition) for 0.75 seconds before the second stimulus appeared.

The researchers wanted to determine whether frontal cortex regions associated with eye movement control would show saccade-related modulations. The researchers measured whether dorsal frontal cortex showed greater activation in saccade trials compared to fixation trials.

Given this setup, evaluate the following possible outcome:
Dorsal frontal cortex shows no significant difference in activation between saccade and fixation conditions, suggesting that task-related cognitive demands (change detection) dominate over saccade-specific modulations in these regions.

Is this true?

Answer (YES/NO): NO